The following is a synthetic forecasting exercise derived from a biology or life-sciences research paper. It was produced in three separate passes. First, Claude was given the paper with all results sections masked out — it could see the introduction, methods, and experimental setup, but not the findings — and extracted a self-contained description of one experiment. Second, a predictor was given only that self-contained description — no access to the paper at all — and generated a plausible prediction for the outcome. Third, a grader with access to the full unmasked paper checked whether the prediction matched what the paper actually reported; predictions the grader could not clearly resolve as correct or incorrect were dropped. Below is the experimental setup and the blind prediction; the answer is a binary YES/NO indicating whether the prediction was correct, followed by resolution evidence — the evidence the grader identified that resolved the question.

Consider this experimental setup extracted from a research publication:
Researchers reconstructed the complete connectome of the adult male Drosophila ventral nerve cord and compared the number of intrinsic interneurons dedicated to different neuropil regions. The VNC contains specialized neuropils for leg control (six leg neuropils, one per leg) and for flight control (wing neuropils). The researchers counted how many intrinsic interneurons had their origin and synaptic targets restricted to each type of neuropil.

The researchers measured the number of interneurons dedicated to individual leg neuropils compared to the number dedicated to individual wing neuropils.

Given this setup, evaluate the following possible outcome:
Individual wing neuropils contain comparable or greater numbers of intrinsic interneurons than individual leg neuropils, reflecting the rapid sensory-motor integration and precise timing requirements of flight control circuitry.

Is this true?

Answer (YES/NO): NO